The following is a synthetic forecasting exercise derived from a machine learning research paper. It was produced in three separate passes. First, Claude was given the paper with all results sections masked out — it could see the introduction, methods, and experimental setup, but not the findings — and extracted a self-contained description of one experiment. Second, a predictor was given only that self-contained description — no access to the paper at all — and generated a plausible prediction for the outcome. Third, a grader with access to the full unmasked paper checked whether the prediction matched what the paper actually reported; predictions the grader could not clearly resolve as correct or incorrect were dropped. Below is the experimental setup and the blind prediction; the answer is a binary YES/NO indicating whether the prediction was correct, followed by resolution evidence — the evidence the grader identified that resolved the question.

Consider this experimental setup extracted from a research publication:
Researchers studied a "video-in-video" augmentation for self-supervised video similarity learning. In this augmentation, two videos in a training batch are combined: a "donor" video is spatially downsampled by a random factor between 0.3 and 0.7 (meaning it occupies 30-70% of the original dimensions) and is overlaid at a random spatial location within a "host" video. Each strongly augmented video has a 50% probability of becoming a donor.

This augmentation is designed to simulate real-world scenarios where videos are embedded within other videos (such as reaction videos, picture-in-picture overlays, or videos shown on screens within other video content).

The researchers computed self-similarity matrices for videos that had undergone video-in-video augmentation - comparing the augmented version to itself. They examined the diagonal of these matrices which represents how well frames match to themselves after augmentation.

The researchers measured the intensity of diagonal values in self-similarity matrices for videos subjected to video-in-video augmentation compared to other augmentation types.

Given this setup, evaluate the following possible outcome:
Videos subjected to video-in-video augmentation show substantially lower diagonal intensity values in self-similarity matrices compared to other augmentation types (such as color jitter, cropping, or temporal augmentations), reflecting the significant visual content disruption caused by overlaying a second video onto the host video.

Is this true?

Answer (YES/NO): YES